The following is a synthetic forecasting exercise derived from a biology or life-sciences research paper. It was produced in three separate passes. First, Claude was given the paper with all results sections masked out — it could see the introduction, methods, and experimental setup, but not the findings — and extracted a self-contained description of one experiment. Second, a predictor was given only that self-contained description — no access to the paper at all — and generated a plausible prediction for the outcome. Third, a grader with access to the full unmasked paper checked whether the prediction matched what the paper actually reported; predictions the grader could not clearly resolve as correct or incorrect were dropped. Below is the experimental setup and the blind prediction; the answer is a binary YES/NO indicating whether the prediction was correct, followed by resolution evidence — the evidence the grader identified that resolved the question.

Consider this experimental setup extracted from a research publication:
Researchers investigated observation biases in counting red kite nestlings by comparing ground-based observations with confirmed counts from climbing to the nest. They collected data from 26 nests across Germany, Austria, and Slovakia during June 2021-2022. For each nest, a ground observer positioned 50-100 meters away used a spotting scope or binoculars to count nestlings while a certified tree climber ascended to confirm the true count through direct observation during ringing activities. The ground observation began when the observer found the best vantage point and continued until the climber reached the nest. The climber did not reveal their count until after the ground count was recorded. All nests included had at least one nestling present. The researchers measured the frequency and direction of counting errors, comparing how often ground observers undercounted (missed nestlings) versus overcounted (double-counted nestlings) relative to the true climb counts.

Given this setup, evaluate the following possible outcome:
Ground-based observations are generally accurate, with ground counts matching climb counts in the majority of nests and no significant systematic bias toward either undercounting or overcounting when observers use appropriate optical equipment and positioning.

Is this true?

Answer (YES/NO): NO